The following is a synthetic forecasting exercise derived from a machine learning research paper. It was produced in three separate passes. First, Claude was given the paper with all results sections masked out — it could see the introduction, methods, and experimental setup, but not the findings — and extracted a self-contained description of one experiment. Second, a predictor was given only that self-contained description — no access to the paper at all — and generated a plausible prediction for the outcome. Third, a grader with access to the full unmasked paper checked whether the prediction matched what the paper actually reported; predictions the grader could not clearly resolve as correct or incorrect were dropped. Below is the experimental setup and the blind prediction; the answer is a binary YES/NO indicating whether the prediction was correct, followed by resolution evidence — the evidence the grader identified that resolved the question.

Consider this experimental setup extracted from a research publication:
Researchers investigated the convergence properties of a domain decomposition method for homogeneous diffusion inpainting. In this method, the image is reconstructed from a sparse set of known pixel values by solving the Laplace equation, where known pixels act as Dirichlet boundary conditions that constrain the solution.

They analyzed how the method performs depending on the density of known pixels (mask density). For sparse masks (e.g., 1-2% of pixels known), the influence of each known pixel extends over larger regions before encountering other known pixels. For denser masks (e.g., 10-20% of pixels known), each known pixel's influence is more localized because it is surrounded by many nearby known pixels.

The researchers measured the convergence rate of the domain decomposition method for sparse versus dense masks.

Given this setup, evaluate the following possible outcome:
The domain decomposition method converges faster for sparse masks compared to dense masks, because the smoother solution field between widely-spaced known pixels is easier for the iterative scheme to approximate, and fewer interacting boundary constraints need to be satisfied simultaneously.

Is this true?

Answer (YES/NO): NO